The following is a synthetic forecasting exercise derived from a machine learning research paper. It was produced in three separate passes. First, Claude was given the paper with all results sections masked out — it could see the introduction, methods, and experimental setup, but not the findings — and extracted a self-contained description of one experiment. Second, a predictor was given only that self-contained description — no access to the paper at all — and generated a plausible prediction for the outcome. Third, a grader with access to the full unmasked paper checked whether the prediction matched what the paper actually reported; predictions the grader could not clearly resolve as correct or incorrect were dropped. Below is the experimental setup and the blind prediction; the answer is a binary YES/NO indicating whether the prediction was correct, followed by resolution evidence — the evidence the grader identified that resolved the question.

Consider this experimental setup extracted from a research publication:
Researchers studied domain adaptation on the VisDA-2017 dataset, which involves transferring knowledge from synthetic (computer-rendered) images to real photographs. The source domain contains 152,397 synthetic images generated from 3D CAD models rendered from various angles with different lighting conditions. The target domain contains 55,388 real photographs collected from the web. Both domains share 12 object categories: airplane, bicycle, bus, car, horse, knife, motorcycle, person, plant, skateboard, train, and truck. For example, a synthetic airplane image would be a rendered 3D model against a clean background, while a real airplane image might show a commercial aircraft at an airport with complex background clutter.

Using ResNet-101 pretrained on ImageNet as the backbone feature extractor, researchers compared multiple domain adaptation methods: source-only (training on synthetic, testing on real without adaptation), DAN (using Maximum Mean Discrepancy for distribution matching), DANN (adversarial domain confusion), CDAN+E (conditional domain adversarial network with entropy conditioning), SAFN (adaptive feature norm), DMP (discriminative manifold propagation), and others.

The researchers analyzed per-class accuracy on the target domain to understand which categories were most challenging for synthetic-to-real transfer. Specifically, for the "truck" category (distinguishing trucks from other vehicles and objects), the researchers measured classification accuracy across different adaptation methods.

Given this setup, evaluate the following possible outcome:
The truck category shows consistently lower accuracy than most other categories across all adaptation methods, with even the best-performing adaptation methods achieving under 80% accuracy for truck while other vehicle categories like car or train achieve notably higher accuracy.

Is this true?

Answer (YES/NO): YES